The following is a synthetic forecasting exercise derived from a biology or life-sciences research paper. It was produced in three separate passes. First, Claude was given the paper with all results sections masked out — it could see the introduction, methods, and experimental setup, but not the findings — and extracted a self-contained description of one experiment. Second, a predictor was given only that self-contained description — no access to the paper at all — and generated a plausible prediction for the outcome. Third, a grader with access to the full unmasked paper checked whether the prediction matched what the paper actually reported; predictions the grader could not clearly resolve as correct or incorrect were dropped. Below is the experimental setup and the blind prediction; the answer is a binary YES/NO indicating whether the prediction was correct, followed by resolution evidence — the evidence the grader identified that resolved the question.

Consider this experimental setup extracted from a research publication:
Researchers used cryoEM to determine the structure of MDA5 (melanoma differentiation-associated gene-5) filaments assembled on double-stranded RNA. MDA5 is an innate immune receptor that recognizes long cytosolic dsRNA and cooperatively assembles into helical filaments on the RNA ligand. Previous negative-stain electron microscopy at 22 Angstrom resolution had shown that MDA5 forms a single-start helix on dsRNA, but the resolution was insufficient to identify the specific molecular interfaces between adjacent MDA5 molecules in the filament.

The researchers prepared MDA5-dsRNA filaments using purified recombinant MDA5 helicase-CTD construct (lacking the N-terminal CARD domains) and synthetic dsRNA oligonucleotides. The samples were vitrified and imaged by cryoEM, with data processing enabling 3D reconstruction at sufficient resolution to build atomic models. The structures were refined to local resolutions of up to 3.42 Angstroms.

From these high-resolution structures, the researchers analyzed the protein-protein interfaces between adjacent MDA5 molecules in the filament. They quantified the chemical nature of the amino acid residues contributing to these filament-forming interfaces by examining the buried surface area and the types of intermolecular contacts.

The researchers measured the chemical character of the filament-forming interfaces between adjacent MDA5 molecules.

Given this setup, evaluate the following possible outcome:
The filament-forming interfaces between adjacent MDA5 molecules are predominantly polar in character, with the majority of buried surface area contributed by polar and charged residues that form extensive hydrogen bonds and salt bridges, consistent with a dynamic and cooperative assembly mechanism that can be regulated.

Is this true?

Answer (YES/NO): NO